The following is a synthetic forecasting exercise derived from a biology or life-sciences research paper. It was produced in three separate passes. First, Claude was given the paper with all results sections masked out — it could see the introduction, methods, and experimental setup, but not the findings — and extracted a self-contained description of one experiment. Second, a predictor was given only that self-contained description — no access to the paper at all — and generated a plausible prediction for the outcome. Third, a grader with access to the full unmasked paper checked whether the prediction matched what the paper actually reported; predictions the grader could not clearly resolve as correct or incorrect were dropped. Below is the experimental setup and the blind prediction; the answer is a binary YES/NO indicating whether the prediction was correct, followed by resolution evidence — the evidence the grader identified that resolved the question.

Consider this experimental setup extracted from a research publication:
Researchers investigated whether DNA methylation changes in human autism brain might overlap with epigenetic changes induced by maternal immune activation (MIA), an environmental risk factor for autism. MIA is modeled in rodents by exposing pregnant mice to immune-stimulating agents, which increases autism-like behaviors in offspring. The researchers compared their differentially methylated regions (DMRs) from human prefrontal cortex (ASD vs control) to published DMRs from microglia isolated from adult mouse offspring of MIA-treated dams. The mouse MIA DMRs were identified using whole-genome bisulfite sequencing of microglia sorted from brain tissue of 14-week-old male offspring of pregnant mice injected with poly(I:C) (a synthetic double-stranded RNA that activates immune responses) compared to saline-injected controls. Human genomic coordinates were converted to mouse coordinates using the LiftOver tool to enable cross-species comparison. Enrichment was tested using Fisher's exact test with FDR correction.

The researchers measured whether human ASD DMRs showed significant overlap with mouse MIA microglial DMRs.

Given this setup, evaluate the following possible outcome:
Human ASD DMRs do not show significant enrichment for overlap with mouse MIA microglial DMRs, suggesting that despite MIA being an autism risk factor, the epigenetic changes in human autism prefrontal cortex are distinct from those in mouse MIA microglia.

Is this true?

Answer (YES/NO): NO